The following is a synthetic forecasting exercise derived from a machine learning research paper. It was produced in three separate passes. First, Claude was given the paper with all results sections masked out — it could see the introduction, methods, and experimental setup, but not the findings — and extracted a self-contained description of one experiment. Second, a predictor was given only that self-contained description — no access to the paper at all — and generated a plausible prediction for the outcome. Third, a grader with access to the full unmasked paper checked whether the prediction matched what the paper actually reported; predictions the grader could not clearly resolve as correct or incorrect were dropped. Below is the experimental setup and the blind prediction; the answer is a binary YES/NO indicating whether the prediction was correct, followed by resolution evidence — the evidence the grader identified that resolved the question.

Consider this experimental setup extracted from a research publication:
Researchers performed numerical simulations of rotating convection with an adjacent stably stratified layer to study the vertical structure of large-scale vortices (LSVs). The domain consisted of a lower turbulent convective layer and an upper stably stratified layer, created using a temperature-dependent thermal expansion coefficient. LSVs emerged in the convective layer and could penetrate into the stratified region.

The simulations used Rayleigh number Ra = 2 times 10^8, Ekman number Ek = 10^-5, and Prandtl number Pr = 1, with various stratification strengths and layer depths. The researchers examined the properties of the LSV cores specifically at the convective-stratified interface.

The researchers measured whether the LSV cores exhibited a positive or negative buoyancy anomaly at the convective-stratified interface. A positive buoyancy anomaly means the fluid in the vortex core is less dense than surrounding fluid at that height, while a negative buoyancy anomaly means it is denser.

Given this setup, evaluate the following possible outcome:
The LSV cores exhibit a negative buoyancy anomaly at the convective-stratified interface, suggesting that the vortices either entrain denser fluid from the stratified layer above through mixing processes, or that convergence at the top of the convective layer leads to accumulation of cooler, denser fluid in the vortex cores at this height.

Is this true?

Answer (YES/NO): NO